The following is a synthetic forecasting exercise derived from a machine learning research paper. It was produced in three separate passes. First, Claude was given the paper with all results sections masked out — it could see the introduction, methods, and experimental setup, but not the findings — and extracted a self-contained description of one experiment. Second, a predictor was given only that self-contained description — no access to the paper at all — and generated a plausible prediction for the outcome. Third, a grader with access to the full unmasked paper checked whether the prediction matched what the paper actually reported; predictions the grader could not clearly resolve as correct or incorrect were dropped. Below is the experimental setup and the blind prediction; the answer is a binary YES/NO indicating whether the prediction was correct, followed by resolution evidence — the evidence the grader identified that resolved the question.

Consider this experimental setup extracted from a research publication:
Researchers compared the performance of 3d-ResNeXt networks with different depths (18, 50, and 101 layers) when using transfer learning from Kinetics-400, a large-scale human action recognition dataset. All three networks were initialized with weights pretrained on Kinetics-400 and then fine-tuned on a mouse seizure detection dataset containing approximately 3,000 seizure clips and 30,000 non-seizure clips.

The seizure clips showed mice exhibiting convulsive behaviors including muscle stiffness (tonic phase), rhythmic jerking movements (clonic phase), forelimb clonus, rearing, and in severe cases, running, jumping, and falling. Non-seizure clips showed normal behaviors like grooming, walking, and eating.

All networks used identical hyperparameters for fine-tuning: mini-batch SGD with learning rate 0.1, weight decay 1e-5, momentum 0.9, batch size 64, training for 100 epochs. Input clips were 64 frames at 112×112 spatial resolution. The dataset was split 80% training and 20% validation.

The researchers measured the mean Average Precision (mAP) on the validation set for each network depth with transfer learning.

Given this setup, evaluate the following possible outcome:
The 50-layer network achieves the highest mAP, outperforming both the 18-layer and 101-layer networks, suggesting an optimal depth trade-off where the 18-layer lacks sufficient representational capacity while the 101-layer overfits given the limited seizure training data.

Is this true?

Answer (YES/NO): NO